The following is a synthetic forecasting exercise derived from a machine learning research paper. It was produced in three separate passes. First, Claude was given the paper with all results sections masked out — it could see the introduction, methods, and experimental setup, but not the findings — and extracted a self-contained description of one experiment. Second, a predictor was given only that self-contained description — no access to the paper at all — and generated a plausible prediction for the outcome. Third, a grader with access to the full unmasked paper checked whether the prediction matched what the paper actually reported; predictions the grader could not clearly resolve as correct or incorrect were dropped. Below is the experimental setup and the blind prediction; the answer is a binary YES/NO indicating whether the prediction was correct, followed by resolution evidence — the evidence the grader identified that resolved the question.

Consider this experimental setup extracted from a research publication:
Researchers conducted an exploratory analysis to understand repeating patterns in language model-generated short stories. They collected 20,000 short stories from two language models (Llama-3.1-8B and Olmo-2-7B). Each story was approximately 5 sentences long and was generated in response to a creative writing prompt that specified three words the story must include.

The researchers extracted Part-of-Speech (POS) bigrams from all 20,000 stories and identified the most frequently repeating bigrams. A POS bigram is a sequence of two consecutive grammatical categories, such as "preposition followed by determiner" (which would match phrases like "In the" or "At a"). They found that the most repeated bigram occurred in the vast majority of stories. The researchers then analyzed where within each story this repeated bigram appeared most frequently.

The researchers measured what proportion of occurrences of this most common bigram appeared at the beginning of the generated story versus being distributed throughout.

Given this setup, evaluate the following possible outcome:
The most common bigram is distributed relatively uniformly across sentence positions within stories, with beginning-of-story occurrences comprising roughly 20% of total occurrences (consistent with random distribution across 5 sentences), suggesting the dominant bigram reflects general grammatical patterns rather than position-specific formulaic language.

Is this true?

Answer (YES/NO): NO